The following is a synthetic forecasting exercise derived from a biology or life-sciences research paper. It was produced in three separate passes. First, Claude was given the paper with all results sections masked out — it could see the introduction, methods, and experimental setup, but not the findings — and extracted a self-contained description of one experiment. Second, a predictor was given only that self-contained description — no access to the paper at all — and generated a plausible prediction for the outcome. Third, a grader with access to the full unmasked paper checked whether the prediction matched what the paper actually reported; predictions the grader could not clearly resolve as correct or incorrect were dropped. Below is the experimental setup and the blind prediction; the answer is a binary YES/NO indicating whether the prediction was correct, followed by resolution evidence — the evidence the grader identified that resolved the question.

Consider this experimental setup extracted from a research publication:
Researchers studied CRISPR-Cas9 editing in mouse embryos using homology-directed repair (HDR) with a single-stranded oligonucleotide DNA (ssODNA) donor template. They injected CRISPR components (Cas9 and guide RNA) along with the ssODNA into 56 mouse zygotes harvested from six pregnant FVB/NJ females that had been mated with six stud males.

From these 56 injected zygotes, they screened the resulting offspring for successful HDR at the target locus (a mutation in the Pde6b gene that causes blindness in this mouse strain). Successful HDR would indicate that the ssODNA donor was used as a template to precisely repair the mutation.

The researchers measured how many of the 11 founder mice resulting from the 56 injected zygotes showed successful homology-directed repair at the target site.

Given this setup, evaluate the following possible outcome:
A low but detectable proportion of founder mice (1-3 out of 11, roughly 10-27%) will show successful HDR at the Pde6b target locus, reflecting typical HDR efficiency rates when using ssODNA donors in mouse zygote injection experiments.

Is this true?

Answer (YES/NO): YES